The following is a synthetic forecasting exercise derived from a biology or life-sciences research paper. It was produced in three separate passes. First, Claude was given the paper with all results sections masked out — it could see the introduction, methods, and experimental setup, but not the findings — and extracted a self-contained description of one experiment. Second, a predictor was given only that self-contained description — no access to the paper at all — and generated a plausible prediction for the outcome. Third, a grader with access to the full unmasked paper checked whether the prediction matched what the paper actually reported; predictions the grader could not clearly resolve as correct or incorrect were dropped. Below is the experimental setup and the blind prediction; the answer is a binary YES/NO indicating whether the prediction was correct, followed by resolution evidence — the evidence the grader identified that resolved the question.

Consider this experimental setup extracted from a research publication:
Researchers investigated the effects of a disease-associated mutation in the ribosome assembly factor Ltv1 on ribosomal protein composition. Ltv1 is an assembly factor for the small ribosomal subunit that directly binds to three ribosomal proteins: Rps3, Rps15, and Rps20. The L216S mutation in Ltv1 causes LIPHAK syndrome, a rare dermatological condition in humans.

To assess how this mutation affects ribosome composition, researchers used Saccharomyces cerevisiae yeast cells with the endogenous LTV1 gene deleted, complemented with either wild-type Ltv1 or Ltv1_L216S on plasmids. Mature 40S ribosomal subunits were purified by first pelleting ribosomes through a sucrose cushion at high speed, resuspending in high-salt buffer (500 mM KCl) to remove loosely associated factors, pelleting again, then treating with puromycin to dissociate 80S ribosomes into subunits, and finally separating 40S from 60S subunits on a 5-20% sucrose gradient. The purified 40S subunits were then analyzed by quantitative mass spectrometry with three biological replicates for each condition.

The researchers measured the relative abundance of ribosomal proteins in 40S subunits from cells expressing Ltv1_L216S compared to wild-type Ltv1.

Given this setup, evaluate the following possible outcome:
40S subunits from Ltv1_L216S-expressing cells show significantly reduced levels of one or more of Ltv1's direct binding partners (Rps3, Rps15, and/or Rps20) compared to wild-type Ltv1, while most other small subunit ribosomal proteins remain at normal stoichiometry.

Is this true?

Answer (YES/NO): NO